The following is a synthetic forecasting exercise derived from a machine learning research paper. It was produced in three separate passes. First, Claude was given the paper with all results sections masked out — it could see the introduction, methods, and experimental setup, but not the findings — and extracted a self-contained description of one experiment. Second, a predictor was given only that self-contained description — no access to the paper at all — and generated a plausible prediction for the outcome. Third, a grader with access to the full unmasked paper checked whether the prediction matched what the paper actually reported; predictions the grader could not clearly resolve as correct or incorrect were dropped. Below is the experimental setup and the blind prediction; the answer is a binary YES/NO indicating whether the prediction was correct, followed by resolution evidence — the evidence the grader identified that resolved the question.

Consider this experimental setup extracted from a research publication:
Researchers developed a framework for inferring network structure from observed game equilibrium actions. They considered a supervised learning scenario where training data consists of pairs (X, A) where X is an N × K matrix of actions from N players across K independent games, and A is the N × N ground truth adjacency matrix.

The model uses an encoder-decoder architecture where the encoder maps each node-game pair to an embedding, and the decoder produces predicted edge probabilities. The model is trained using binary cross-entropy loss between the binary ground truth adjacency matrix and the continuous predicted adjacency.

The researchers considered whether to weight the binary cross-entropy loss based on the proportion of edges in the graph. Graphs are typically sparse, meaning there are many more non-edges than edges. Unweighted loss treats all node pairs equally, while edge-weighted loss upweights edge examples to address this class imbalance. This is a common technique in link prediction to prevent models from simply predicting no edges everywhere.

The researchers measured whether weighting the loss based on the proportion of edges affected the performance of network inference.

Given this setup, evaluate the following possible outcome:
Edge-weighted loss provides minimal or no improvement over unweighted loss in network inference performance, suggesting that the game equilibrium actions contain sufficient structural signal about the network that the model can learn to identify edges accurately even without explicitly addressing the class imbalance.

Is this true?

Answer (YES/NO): YES